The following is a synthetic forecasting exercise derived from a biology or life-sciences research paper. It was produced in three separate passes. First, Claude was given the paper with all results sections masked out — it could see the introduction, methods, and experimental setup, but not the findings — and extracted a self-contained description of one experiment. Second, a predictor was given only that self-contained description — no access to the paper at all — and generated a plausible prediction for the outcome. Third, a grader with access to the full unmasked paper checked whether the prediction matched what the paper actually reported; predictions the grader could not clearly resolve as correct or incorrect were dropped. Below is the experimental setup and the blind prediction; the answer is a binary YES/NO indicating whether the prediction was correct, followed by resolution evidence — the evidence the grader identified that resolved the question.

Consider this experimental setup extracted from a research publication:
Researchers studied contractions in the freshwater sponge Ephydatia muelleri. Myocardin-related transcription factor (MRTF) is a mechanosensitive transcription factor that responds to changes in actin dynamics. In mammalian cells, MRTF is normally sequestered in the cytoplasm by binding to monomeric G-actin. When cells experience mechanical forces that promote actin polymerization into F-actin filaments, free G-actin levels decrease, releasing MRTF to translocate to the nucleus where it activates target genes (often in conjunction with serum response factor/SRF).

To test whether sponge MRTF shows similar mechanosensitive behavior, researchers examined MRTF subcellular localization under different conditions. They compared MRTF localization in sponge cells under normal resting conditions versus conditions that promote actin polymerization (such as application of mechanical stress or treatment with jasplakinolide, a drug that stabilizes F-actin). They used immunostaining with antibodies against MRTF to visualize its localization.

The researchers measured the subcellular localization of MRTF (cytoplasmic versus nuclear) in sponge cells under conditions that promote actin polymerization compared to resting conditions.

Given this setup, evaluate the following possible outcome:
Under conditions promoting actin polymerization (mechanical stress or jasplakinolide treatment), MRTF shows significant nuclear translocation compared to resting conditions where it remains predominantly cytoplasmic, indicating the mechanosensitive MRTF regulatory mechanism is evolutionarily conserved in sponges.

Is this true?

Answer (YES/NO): YES